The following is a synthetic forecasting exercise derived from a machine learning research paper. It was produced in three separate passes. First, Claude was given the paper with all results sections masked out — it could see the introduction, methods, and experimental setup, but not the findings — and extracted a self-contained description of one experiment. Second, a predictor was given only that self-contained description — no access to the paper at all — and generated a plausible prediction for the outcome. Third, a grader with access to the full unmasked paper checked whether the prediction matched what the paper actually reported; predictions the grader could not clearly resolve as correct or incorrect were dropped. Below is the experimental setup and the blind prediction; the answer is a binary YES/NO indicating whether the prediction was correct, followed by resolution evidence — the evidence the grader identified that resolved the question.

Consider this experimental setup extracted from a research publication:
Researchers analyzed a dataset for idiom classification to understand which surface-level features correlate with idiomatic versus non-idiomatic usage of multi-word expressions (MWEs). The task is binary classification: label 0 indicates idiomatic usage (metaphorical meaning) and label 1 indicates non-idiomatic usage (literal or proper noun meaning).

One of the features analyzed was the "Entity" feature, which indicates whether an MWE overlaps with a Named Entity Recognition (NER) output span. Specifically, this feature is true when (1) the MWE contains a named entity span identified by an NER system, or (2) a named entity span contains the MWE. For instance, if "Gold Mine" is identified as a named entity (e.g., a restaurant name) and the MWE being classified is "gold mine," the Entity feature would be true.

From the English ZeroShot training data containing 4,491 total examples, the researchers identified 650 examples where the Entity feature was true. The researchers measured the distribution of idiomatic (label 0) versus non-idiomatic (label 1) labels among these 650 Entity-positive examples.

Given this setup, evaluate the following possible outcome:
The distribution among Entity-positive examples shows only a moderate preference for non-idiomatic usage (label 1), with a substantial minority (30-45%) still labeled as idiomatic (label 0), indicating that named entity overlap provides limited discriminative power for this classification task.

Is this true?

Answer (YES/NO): NO